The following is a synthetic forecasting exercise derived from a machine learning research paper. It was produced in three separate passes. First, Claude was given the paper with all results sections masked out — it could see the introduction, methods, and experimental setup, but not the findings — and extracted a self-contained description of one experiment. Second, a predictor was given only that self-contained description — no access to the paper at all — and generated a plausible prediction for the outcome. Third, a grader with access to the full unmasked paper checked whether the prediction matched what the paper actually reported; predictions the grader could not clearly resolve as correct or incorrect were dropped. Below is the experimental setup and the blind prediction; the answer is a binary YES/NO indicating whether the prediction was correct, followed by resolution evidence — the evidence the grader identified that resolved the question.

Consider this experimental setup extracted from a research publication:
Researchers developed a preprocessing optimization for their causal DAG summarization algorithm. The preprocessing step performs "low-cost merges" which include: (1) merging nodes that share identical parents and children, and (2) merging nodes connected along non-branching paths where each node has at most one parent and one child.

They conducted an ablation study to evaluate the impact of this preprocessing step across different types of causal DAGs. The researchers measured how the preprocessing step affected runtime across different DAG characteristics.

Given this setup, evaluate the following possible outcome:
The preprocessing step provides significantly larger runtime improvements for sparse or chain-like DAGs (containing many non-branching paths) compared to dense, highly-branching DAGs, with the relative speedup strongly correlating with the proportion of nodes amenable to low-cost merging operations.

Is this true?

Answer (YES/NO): NO